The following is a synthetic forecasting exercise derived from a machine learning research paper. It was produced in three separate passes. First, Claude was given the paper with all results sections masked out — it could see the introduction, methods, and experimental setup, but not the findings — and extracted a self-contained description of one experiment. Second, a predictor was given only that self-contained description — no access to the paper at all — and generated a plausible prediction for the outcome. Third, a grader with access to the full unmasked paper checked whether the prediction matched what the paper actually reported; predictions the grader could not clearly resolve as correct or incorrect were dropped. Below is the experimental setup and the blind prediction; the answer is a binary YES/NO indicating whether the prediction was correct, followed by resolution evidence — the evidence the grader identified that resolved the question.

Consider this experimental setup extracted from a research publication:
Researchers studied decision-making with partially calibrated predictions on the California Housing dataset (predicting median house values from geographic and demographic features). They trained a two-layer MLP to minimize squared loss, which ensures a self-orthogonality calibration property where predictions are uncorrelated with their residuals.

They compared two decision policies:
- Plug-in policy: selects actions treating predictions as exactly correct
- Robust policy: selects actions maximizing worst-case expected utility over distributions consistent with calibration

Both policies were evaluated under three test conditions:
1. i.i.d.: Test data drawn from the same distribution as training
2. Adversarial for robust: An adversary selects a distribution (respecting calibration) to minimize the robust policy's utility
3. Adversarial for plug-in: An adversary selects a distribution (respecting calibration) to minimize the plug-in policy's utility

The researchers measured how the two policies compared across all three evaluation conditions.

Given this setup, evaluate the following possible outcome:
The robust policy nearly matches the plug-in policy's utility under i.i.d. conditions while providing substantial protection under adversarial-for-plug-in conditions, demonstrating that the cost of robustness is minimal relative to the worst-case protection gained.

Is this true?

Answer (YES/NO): YES